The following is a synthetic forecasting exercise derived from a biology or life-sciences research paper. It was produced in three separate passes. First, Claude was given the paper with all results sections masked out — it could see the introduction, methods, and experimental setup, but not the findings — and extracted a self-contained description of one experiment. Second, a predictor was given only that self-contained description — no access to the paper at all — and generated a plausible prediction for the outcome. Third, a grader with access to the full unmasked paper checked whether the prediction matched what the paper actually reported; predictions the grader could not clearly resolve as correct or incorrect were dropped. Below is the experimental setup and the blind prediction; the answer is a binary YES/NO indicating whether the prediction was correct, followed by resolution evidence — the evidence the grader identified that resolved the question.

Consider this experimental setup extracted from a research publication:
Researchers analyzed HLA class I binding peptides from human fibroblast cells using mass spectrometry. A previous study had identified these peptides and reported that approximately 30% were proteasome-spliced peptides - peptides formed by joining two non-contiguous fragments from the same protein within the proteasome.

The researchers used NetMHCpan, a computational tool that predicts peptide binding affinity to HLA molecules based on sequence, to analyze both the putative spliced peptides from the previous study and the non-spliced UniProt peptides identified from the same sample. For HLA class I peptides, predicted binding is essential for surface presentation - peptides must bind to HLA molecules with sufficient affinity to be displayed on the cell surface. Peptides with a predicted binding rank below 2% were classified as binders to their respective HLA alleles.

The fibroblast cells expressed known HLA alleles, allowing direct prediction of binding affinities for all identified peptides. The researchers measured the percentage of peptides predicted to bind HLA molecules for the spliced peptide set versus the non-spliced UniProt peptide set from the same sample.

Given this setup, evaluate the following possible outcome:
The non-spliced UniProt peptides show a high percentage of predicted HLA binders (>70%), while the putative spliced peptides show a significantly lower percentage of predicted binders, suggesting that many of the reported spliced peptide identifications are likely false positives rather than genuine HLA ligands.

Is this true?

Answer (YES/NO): YES